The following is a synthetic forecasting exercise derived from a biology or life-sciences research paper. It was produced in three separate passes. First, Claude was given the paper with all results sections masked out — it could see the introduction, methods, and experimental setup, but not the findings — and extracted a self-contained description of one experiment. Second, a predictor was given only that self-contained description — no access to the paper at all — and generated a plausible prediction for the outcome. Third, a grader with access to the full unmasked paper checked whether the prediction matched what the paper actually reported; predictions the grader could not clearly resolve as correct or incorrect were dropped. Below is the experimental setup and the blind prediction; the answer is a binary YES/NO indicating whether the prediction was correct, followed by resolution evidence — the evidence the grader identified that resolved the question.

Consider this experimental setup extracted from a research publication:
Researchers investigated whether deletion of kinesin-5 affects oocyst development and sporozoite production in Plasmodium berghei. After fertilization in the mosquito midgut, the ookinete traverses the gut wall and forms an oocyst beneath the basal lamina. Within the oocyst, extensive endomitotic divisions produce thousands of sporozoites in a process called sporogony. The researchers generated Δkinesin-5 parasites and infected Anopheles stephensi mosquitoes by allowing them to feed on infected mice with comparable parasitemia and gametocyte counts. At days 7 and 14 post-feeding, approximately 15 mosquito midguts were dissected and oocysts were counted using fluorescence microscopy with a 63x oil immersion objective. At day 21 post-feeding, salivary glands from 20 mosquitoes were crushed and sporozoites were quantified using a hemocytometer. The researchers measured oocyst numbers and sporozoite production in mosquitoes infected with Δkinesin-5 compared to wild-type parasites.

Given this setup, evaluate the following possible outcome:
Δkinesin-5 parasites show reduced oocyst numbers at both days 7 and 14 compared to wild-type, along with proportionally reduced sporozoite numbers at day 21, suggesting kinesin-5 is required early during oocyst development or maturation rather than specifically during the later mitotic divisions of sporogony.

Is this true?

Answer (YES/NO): NO